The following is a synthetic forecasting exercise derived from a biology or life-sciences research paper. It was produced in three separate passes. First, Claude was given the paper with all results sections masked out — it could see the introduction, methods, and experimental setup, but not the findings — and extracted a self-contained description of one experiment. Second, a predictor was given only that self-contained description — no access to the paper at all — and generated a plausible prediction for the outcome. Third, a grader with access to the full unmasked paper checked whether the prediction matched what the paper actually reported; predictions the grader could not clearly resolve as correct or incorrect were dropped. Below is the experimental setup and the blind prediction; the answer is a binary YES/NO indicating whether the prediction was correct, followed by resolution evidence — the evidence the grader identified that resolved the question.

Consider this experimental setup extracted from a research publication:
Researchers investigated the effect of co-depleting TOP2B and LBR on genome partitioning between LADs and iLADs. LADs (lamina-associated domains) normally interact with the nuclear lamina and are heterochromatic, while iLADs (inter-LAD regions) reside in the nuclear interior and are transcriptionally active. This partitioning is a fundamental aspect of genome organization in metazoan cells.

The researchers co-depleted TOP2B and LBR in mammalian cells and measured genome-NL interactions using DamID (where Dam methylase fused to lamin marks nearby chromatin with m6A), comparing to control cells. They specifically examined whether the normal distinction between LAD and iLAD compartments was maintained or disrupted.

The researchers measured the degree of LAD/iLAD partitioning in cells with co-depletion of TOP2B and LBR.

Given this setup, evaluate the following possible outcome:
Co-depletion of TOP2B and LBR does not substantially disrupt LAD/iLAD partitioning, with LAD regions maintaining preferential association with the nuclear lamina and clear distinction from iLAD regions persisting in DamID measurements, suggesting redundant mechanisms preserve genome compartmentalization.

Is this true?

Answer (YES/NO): NO